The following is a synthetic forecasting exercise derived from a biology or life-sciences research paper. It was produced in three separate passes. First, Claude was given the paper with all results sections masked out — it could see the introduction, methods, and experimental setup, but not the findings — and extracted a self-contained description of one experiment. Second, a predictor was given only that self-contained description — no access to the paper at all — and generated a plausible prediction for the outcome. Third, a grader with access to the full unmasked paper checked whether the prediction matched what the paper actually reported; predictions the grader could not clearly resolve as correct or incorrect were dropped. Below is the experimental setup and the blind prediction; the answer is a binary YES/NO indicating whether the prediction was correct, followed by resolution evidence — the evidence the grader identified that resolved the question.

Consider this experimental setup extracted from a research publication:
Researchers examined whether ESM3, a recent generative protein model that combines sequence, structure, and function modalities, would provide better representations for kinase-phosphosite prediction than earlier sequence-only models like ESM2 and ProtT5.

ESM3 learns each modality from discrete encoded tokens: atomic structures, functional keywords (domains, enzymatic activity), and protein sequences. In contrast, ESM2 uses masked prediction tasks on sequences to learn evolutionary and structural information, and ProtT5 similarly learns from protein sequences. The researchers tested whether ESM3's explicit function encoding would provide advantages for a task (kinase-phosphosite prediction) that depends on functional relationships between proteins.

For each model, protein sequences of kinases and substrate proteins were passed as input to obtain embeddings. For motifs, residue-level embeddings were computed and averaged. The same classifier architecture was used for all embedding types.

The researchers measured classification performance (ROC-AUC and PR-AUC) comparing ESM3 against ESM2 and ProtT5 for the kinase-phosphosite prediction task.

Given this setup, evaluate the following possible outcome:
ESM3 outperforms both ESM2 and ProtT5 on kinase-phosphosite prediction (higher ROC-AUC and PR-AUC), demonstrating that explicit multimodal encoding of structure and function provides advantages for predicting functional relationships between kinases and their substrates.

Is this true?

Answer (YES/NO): NO